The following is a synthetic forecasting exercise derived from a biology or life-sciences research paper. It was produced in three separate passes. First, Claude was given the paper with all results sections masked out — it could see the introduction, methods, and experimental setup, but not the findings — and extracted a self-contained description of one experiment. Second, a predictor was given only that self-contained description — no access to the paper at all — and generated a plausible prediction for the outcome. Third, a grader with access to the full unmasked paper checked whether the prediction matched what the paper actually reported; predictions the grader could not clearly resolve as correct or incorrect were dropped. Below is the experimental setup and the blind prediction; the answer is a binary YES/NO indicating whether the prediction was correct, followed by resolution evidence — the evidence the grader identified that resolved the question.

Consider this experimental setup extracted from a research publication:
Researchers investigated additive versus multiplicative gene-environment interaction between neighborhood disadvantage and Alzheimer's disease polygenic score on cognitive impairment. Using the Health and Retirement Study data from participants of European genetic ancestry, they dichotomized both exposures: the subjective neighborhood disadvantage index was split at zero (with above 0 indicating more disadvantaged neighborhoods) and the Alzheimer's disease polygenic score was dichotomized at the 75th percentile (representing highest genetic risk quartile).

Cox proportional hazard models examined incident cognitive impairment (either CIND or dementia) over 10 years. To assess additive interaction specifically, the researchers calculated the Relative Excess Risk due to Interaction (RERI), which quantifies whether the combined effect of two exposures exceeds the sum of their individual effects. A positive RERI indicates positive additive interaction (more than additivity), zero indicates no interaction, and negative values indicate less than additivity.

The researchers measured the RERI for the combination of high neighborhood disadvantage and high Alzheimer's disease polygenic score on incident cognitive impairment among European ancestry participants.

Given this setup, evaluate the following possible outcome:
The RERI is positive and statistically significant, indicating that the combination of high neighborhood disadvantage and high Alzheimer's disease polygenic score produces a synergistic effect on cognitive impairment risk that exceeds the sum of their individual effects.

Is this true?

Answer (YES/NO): NO